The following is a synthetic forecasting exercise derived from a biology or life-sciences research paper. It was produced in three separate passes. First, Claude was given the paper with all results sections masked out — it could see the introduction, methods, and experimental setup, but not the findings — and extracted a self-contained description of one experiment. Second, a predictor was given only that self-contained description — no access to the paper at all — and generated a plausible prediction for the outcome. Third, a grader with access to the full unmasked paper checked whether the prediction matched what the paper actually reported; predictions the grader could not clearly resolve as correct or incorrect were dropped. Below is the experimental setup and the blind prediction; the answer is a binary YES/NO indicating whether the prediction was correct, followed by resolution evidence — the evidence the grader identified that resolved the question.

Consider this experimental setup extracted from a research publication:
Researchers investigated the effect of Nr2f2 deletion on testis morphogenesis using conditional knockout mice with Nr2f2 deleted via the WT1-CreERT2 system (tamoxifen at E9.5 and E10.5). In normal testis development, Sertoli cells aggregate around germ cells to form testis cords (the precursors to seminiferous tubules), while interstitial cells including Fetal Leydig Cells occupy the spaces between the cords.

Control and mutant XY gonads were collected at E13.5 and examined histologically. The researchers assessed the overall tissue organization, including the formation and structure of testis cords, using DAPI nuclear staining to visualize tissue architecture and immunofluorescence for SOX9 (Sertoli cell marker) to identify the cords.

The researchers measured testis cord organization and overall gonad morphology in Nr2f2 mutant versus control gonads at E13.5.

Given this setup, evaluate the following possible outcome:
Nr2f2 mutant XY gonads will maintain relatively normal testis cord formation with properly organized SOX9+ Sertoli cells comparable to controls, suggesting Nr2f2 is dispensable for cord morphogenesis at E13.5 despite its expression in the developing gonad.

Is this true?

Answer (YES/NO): NO